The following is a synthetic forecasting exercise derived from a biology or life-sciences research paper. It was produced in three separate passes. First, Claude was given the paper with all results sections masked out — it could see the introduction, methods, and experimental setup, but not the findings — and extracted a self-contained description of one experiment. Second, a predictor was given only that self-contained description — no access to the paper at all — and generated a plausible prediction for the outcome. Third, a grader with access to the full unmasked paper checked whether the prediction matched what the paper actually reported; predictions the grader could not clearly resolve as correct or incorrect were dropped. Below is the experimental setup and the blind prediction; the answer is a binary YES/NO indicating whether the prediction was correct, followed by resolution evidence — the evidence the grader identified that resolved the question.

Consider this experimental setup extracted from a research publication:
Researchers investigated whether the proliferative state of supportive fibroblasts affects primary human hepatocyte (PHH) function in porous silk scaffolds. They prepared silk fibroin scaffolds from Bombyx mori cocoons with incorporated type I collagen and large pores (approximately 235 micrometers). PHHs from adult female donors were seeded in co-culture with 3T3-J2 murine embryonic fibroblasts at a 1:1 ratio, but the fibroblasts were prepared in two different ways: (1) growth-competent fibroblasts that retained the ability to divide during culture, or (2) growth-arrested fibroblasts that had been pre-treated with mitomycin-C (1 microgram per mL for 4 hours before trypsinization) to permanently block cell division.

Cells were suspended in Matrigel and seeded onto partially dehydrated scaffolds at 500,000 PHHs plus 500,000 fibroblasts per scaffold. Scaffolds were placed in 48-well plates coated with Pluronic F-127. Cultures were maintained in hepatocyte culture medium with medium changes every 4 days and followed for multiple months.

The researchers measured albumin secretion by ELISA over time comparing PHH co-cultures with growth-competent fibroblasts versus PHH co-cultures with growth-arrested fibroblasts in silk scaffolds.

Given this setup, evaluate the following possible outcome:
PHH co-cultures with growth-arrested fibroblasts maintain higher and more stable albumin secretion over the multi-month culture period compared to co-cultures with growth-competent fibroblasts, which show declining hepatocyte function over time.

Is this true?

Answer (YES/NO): NO